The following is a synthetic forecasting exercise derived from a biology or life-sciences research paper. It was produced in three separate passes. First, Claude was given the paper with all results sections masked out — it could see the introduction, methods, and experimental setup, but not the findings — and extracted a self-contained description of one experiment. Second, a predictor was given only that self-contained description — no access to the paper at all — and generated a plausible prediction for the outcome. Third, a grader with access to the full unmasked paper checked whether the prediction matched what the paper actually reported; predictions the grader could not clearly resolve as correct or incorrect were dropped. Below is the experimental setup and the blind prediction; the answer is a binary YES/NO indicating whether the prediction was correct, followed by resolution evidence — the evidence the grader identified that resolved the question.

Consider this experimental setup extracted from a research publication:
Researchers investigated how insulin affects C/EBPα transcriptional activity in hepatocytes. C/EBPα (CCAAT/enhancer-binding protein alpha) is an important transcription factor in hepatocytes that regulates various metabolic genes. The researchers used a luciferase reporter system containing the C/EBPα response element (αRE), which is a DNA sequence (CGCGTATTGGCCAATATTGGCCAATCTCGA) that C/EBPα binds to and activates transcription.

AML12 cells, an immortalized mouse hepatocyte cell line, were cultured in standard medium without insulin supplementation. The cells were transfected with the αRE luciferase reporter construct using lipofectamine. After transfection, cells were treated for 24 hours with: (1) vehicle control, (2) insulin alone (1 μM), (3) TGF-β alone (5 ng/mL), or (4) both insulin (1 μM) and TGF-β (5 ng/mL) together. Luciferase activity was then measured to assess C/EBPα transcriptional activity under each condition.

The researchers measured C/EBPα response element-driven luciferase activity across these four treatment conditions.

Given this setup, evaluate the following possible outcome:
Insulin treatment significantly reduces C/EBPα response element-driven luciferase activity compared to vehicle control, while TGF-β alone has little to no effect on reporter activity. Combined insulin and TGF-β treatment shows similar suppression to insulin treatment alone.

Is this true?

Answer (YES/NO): NO